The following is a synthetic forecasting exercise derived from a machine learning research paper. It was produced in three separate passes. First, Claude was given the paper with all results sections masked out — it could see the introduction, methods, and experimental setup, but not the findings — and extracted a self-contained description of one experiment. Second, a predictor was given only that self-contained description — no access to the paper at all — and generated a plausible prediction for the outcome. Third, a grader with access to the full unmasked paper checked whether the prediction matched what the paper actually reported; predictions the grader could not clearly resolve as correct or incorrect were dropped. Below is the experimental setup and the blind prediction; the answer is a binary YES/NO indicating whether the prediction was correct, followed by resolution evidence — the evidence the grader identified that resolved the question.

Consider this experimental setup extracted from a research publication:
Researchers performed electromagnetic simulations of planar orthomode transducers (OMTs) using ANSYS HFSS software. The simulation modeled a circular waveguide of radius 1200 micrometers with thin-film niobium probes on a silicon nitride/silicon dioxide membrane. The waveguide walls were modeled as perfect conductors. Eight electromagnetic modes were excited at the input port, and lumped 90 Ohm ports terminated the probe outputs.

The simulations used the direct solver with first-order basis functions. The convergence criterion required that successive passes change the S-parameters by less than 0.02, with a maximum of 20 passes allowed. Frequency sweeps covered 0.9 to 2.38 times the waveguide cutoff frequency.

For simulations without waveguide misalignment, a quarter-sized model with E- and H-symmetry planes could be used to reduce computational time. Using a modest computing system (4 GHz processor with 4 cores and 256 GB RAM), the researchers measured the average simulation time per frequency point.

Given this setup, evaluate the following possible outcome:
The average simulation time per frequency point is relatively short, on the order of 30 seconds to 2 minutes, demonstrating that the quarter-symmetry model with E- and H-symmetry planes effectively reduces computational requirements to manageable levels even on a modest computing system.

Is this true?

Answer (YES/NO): YES